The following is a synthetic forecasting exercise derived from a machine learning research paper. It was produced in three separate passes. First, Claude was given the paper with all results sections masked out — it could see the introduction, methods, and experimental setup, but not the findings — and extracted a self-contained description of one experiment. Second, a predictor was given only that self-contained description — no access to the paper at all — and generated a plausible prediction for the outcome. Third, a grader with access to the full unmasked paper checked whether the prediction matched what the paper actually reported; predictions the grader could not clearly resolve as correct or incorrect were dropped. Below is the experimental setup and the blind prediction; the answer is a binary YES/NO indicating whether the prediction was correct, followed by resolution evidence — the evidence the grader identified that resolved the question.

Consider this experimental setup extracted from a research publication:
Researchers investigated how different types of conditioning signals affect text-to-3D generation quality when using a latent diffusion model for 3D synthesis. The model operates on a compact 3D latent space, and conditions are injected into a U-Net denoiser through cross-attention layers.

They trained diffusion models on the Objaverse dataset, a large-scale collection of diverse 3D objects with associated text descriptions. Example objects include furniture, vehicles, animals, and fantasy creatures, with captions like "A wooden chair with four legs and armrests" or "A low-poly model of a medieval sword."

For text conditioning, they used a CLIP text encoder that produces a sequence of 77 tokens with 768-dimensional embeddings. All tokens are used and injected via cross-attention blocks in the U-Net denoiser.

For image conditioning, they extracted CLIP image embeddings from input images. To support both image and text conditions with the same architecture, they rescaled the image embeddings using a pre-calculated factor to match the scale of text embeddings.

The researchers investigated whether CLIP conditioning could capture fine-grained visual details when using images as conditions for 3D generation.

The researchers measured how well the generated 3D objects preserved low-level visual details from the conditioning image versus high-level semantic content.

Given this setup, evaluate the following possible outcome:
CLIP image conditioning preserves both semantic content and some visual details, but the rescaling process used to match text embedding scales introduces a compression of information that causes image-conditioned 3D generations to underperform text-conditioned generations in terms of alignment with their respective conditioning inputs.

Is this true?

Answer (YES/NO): NO